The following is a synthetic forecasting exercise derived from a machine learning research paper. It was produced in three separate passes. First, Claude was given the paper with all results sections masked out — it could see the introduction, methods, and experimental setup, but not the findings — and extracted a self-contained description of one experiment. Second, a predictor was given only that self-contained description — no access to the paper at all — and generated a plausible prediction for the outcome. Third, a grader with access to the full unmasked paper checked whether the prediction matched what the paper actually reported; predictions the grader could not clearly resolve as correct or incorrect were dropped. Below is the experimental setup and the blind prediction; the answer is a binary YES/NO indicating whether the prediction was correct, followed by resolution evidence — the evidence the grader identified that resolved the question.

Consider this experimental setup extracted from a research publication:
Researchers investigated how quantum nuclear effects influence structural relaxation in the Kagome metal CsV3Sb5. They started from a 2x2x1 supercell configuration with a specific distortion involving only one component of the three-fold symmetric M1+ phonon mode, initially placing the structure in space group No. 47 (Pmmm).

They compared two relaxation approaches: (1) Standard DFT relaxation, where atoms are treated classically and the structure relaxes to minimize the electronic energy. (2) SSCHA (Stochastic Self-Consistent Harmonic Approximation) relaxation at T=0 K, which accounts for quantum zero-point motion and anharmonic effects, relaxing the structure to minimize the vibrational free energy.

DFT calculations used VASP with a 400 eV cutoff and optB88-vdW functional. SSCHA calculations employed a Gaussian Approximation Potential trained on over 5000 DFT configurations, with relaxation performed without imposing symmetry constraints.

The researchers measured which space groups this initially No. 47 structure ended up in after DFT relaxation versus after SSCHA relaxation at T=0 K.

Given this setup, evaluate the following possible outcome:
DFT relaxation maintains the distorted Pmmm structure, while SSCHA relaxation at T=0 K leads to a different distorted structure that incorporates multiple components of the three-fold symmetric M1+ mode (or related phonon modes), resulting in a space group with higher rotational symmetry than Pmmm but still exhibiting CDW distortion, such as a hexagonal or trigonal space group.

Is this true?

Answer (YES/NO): YES